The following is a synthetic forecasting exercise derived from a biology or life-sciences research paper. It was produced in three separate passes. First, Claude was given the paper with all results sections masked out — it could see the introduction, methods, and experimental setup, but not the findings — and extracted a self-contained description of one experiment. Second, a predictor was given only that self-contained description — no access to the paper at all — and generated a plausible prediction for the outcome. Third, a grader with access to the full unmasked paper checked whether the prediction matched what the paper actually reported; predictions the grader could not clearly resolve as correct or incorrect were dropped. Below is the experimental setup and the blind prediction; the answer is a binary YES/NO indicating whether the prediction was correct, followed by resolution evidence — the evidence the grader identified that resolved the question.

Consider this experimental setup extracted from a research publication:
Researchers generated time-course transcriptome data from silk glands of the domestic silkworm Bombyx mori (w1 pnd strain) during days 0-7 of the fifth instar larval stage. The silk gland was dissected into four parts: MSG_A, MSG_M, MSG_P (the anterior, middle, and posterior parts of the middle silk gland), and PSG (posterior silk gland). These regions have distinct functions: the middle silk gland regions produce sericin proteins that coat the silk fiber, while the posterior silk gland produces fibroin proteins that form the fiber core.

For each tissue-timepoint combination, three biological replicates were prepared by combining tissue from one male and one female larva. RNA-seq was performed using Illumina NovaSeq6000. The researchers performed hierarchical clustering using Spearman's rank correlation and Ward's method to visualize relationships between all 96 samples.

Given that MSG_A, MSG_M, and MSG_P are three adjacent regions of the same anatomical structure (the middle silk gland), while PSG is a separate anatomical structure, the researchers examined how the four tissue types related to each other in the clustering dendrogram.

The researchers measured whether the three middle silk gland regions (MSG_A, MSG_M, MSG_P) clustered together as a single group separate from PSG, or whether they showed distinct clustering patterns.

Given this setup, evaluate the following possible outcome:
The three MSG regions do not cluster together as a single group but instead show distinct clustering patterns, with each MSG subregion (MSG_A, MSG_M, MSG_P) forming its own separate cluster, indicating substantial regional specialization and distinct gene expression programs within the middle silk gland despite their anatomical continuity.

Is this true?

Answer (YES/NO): YES